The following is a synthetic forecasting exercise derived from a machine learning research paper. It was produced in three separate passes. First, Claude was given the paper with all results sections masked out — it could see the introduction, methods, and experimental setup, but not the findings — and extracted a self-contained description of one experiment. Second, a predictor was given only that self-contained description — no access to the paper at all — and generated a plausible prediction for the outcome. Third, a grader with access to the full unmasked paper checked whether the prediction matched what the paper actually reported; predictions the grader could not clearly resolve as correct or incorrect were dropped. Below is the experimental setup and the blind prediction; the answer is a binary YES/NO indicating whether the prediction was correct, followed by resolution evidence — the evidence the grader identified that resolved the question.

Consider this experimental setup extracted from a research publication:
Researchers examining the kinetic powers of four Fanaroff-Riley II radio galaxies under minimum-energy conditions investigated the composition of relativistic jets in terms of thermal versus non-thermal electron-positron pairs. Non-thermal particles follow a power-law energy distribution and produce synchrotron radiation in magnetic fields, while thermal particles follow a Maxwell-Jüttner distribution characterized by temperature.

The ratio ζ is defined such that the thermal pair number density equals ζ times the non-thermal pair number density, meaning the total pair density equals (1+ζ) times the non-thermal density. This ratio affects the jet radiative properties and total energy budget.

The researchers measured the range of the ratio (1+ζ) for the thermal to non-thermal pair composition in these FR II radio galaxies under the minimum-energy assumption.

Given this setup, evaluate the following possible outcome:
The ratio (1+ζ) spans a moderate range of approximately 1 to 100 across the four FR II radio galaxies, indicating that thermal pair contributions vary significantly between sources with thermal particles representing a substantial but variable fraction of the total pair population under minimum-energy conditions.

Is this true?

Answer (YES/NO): NO